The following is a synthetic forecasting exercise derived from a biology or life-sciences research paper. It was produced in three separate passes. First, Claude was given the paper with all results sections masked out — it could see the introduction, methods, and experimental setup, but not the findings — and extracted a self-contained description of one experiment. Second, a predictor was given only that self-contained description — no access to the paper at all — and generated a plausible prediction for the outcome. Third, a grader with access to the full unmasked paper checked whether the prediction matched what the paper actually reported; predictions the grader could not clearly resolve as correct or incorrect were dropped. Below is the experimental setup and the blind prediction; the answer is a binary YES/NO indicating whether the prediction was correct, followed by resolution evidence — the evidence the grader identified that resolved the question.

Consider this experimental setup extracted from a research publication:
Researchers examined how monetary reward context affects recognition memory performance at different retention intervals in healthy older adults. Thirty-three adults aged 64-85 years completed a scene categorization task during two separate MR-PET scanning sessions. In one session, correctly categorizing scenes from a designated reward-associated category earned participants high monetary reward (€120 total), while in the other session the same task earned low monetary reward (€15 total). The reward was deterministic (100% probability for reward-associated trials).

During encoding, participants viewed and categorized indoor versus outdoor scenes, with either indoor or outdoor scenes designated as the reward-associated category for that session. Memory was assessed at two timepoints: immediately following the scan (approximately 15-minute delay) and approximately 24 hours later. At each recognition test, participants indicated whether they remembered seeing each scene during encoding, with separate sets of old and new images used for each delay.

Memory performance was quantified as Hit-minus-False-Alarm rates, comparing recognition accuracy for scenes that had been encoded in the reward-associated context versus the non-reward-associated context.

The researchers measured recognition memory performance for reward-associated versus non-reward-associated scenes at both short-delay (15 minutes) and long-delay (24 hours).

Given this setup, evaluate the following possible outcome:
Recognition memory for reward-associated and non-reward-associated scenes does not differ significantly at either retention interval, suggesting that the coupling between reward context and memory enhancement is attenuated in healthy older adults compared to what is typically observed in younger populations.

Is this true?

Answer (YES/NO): NO